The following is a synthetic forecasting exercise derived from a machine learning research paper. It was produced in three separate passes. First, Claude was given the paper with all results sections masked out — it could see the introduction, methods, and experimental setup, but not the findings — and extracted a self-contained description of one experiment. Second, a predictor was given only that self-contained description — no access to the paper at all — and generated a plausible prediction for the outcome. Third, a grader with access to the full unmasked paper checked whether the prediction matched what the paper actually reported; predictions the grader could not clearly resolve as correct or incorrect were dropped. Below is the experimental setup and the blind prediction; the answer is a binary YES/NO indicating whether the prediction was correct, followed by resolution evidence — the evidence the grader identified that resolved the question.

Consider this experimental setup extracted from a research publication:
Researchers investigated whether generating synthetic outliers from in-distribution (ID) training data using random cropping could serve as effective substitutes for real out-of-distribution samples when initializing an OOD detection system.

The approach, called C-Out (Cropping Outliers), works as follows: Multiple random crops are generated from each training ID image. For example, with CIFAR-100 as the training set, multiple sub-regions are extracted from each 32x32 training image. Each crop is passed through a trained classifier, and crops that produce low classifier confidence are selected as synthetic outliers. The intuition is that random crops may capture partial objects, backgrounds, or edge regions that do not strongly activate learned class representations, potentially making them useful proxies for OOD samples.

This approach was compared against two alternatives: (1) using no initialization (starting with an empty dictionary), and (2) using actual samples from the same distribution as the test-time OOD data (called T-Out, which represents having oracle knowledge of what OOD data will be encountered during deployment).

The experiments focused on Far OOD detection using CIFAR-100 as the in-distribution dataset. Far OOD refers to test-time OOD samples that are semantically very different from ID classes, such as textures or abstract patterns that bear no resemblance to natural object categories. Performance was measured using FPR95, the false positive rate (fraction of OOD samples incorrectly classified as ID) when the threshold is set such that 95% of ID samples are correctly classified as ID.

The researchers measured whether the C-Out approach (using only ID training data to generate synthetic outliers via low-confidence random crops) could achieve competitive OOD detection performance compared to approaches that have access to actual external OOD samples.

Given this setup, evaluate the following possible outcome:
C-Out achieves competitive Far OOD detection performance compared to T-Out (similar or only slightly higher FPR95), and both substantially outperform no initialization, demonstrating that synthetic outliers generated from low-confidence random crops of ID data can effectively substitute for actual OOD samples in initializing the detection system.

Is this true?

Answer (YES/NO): NO